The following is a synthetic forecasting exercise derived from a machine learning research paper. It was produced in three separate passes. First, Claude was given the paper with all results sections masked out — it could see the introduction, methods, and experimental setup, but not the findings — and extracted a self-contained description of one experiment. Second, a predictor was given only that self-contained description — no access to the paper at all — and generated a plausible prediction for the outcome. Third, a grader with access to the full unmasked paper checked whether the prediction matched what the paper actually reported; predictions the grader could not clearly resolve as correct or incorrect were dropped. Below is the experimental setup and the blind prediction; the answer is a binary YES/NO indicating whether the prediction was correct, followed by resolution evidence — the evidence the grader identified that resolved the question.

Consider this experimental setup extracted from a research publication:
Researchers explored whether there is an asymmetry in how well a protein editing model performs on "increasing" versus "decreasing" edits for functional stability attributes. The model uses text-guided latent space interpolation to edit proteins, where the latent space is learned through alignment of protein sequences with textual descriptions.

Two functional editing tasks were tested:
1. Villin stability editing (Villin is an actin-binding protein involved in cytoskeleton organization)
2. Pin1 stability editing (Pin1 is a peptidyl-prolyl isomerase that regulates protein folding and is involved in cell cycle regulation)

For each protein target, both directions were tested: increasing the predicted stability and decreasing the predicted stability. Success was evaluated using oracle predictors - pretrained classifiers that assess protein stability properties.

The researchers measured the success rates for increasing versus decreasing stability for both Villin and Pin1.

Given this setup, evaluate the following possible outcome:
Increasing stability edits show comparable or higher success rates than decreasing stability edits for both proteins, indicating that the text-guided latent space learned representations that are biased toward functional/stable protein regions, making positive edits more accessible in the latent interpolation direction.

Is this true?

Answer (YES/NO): NO